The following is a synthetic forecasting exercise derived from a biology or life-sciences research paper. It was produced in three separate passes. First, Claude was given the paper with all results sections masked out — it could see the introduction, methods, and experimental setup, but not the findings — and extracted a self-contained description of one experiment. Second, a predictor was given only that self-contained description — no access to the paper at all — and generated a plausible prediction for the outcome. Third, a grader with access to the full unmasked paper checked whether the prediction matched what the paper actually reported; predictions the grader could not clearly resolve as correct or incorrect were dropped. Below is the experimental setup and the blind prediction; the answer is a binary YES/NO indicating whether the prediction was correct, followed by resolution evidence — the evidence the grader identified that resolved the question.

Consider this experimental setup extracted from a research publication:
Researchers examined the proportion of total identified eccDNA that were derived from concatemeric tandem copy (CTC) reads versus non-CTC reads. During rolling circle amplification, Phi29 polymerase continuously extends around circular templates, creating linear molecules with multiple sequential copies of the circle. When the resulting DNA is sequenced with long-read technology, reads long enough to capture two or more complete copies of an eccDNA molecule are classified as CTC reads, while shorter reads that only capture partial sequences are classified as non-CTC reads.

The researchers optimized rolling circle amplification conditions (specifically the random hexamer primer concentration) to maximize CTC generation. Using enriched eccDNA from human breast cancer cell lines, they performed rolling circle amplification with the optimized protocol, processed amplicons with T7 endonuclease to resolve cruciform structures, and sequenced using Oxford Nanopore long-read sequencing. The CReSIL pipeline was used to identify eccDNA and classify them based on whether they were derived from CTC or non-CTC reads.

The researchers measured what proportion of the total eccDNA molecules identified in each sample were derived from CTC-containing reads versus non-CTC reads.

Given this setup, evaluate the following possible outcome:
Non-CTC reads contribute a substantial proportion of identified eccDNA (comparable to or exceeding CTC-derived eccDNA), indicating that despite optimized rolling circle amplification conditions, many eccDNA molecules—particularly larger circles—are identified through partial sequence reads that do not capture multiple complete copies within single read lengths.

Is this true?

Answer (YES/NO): YES